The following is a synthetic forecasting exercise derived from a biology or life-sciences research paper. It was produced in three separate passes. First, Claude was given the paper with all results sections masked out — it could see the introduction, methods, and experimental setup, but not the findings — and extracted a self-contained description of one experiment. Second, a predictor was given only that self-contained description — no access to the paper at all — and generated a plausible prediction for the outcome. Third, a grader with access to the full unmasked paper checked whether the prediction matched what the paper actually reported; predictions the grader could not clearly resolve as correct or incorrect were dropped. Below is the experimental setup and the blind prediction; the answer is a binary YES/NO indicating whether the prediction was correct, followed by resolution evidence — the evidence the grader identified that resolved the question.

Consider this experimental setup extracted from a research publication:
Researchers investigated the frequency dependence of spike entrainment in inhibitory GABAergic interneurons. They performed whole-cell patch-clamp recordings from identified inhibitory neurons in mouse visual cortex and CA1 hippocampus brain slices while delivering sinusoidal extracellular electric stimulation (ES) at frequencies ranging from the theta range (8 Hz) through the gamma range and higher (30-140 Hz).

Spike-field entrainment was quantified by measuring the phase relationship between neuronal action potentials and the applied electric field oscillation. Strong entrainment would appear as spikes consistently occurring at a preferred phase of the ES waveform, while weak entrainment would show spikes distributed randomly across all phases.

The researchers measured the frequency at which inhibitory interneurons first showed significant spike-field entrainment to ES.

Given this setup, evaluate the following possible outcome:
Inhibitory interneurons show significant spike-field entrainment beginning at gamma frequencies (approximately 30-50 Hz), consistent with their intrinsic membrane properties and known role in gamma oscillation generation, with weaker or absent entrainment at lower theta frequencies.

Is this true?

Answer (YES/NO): NO